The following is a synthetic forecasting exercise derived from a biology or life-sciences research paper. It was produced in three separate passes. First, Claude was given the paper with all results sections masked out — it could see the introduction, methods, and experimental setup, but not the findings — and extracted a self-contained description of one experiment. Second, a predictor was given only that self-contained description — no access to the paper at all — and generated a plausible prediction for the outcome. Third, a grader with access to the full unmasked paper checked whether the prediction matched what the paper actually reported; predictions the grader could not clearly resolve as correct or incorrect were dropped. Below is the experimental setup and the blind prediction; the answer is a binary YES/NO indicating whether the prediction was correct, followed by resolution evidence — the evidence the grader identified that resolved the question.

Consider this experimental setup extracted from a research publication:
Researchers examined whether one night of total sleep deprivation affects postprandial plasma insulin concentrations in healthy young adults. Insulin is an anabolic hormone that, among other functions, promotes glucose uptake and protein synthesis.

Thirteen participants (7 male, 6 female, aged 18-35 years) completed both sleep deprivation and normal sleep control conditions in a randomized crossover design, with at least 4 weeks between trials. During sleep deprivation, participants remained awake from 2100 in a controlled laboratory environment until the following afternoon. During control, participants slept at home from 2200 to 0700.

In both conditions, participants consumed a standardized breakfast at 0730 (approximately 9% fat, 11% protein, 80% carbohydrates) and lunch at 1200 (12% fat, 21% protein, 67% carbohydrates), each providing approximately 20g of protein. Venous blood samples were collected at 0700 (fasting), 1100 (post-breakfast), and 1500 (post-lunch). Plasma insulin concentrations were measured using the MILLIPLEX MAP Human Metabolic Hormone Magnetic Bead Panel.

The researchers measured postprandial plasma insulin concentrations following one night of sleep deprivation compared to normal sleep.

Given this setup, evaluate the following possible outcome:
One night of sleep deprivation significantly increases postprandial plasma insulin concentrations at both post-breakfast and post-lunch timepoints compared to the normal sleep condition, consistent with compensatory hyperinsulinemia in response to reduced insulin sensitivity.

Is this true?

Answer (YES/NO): NO